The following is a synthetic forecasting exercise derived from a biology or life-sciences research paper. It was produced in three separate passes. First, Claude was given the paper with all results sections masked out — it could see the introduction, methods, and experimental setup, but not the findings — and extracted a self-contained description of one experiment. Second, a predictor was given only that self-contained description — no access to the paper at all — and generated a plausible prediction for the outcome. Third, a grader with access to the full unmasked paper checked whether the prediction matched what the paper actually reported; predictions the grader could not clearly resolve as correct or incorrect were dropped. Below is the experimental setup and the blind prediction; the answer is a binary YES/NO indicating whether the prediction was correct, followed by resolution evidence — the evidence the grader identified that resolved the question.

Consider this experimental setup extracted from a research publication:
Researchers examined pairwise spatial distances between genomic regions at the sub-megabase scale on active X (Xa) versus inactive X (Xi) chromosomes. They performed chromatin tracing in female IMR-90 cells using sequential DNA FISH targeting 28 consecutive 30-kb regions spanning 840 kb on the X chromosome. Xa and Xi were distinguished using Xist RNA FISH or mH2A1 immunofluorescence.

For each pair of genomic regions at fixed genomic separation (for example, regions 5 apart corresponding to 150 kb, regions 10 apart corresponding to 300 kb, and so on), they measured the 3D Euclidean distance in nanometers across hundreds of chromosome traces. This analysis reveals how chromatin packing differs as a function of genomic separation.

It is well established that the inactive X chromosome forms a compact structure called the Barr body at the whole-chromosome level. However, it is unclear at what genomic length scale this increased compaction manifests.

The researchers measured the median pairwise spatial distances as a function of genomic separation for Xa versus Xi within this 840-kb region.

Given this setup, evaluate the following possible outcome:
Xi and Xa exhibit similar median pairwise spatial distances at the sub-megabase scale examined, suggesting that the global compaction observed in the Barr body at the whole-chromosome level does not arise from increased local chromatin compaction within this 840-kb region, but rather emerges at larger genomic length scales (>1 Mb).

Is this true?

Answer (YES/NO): YES